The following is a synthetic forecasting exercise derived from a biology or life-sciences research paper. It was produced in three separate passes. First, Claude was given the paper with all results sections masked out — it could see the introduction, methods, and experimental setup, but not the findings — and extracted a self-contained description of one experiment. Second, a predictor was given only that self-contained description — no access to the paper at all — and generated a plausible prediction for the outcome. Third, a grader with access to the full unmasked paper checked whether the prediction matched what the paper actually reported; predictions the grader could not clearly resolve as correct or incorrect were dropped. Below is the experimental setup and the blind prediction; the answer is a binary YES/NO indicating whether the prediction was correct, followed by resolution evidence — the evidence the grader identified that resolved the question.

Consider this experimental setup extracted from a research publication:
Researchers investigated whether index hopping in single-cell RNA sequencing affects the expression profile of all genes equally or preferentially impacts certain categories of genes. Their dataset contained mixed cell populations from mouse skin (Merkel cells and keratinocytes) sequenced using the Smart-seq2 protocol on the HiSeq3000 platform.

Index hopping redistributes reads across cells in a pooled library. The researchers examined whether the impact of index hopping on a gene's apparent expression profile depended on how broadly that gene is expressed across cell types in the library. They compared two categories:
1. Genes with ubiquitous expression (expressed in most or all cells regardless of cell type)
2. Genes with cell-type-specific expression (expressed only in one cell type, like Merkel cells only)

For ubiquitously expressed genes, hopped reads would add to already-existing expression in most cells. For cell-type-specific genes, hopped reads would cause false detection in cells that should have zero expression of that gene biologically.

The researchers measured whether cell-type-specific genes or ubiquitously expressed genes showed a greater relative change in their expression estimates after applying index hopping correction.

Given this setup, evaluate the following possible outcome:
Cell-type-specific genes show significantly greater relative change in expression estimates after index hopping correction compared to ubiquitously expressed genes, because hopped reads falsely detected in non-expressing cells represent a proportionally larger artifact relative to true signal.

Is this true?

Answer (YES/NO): YES